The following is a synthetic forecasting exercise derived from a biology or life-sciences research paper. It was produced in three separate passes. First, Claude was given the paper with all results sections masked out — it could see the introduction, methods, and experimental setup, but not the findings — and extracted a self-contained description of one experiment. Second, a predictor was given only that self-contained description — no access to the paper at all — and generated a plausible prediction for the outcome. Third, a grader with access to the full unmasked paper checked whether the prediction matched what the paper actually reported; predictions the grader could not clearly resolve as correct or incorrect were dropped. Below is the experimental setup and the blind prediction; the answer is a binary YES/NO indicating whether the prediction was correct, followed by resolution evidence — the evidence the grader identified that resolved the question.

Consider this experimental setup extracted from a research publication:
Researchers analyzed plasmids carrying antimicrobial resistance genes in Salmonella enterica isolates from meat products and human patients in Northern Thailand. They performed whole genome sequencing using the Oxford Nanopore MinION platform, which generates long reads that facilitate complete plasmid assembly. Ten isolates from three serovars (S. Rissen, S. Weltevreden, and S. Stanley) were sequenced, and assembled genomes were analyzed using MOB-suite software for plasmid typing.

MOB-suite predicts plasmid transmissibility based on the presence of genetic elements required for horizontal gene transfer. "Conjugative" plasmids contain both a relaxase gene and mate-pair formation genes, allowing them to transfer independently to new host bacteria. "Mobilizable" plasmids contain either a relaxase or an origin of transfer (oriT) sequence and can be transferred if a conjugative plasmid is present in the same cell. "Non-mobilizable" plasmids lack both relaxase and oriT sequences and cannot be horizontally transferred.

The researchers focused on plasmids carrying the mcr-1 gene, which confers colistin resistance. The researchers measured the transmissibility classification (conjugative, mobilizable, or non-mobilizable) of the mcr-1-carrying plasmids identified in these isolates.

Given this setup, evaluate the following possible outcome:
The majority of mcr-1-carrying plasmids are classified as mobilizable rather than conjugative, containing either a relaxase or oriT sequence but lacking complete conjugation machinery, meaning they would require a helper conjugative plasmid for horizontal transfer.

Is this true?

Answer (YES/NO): YES